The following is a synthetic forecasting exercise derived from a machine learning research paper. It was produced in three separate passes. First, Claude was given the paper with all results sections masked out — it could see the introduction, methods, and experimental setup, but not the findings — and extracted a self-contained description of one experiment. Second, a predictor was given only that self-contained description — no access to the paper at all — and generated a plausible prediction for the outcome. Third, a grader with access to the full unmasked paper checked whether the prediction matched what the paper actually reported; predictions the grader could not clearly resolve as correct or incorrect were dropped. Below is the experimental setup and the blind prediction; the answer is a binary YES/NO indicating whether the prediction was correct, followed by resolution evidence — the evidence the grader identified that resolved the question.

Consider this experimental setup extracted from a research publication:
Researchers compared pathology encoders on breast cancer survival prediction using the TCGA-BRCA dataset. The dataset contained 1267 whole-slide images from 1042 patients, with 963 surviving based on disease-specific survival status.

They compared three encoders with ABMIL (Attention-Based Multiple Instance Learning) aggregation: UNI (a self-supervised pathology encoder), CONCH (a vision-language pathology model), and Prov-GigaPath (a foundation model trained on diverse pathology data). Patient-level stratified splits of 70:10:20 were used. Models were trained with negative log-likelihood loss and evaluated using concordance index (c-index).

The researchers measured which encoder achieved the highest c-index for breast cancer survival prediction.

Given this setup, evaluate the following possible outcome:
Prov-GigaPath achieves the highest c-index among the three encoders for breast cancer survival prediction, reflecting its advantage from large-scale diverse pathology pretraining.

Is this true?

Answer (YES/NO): NO